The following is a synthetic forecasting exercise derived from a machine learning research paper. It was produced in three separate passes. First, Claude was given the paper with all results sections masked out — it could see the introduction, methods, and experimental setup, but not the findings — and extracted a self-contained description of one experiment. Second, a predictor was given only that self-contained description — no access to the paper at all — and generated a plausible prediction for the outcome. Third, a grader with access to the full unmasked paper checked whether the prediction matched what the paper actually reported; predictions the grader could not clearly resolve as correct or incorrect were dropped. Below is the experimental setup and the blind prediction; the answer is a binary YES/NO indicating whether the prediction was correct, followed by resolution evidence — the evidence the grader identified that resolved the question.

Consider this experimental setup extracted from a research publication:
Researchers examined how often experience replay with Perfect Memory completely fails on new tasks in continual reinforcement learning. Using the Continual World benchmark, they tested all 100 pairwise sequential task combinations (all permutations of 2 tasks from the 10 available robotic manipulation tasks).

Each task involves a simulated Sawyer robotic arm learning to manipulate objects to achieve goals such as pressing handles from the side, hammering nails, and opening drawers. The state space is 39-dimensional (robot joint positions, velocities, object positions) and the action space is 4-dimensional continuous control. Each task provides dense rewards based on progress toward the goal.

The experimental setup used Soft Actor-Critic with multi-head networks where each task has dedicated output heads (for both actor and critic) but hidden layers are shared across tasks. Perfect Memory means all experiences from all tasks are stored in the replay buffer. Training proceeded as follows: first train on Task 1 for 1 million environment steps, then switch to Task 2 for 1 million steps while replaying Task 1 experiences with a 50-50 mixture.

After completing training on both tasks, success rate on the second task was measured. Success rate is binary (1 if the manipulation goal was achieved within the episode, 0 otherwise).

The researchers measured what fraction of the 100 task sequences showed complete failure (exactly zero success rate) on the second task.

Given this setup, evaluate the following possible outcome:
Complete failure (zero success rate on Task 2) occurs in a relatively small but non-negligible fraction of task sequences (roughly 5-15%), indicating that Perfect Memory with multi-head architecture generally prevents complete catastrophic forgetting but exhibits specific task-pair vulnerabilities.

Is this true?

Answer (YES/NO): NO